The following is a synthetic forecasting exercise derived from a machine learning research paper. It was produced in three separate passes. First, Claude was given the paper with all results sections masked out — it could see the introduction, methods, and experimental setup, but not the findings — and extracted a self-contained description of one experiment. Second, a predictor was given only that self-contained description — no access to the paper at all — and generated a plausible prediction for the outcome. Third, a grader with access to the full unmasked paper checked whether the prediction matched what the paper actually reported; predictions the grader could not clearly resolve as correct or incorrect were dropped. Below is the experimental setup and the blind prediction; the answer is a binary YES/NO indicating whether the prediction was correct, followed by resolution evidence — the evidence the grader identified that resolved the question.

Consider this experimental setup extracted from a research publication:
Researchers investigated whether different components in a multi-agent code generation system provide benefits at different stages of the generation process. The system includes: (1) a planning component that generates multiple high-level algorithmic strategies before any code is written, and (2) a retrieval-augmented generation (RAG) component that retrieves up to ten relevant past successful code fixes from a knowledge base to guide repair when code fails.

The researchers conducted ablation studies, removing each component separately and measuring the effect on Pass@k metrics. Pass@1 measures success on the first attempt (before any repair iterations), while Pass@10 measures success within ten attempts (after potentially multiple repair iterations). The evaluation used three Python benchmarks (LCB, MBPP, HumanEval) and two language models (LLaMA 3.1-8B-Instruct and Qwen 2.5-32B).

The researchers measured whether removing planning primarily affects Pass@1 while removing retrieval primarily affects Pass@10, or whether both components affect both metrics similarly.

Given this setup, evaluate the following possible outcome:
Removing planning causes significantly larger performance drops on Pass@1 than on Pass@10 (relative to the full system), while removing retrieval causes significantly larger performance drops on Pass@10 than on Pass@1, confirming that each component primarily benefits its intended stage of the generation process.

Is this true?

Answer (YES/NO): YES